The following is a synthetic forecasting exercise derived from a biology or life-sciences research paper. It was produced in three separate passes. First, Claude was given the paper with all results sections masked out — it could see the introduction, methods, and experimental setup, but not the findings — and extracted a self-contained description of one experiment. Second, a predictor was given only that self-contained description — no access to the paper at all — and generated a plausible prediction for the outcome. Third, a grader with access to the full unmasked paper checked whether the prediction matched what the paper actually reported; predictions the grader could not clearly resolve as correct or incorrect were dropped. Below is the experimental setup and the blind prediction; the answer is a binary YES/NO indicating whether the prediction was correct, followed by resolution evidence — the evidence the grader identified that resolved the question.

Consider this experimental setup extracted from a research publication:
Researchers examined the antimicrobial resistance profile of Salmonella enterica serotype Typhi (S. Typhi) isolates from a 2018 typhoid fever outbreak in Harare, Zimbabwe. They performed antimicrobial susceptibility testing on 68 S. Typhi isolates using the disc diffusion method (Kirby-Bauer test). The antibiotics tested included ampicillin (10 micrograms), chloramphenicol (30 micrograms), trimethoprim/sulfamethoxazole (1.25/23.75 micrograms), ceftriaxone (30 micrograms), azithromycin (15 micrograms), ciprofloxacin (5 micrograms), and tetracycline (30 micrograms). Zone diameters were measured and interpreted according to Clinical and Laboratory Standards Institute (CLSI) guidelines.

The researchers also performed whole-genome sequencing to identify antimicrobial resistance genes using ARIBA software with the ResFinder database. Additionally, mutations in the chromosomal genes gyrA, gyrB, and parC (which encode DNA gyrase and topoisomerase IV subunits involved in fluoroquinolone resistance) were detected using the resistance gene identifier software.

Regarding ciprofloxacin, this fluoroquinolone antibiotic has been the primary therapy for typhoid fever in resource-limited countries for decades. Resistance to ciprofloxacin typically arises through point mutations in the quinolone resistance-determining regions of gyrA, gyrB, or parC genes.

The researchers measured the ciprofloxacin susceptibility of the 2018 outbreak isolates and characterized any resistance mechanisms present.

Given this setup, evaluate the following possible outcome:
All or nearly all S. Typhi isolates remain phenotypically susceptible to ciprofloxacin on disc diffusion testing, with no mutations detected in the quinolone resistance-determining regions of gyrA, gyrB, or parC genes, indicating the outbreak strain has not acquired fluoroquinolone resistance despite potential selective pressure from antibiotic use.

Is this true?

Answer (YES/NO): NO